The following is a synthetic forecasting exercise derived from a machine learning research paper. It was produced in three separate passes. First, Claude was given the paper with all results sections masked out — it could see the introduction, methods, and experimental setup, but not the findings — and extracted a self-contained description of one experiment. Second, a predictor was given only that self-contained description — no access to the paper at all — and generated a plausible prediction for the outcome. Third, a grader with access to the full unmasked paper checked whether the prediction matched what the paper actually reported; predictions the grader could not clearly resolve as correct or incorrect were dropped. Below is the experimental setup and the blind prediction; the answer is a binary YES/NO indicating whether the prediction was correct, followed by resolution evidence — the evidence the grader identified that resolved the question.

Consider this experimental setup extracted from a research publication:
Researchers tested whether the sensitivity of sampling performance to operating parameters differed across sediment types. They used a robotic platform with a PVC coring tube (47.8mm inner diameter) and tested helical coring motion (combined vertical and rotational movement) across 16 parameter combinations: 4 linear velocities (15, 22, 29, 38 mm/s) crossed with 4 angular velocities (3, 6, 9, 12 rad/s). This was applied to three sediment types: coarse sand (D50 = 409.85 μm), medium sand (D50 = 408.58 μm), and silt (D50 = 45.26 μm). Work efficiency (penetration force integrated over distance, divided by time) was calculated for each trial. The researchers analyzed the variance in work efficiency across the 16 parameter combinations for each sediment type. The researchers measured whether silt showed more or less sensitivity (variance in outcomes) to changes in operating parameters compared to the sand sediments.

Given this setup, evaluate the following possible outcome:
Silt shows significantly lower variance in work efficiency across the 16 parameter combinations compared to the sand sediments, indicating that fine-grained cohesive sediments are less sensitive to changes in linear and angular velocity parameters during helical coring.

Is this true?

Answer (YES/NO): NO